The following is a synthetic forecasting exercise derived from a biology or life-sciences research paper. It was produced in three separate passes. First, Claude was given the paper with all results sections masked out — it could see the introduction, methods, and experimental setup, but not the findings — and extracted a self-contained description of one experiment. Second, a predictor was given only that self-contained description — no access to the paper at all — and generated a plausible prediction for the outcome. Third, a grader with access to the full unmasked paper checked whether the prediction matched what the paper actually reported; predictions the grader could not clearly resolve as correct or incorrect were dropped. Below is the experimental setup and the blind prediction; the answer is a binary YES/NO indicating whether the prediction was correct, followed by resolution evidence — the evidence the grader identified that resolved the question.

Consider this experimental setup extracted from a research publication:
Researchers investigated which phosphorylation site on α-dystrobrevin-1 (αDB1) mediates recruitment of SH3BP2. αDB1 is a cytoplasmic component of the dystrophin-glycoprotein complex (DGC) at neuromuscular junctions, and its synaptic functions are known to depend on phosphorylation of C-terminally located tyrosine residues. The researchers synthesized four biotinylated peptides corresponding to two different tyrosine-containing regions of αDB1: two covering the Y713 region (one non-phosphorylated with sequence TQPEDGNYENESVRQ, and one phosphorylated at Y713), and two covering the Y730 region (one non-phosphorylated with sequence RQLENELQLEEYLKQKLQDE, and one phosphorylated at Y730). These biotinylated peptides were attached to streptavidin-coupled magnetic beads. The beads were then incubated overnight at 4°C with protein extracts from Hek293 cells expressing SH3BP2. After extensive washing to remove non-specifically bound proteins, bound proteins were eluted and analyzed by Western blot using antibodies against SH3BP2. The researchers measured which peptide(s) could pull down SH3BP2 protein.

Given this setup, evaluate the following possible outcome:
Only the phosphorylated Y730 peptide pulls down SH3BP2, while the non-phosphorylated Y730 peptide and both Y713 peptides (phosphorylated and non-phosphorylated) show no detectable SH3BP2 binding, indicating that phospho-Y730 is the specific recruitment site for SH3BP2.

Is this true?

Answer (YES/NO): NO